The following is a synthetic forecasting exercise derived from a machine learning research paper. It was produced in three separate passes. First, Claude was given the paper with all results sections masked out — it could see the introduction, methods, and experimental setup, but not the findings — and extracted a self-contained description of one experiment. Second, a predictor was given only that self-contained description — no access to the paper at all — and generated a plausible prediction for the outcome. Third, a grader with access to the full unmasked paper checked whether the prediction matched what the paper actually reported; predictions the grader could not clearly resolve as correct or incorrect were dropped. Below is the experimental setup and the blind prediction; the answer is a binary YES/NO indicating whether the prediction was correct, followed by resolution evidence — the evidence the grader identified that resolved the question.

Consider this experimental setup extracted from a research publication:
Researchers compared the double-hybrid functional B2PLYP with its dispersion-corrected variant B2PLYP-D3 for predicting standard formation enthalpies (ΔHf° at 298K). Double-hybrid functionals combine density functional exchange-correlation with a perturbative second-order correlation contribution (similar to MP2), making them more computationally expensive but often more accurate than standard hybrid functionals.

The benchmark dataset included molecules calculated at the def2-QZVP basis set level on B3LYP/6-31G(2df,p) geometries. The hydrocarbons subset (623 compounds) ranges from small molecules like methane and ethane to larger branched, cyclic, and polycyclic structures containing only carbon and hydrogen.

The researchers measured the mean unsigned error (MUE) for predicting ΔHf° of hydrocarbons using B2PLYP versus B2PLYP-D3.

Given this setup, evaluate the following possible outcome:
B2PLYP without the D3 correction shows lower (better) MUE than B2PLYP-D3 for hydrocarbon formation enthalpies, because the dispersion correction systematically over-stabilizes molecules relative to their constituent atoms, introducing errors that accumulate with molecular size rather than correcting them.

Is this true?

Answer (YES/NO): NO